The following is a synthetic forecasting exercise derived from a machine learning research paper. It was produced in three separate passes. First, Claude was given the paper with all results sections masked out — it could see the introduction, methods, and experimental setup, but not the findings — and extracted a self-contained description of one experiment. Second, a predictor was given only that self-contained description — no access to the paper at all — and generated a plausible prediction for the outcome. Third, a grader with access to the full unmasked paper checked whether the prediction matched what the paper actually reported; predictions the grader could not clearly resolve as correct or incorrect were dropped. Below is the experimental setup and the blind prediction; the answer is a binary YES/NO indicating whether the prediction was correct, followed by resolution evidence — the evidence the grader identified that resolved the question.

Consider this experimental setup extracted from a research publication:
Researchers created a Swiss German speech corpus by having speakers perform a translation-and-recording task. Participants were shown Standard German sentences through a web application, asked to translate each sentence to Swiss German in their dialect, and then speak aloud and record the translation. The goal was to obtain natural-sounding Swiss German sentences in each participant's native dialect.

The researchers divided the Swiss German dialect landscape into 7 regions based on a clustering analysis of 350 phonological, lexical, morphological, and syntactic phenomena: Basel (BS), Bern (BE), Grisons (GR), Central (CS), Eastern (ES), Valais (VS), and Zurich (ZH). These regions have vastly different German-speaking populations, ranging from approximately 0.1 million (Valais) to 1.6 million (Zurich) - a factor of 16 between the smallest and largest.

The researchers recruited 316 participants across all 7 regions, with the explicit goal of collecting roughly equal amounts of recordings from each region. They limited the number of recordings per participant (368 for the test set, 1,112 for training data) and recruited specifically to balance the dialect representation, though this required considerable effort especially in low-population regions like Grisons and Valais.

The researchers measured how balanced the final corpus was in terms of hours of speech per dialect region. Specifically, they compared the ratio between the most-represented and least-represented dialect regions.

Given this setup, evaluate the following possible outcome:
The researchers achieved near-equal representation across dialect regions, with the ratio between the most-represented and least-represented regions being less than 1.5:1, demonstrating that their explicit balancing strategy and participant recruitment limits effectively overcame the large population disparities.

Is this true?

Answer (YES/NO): YES